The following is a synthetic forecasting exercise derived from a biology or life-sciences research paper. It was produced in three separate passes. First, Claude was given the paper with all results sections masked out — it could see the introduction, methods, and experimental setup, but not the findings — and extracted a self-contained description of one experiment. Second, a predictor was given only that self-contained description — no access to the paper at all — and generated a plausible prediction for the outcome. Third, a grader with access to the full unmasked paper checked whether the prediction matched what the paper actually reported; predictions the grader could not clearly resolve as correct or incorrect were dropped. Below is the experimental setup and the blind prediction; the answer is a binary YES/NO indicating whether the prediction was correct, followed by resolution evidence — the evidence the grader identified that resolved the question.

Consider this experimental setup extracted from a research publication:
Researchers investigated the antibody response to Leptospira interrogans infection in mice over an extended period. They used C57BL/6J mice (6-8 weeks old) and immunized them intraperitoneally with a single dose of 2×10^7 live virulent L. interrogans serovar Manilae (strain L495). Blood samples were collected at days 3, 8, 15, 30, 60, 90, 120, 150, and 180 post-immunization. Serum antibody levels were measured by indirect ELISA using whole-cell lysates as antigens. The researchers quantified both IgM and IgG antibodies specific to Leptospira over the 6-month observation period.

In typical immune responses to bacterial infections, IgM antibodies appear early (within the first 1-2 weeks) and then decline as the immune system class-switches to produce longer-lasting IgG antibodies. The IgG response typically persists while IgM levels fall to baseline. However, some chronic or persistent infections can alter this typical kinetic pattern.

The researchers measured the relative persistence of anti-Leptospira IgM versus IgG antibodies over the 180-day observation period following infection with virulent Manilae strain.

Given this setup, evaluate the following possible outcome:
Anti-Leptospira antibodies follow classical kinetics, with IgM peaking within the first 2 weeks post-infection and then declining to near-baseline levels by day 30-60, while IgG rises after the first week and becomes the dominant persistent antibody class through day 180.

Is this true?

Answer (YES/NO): NO